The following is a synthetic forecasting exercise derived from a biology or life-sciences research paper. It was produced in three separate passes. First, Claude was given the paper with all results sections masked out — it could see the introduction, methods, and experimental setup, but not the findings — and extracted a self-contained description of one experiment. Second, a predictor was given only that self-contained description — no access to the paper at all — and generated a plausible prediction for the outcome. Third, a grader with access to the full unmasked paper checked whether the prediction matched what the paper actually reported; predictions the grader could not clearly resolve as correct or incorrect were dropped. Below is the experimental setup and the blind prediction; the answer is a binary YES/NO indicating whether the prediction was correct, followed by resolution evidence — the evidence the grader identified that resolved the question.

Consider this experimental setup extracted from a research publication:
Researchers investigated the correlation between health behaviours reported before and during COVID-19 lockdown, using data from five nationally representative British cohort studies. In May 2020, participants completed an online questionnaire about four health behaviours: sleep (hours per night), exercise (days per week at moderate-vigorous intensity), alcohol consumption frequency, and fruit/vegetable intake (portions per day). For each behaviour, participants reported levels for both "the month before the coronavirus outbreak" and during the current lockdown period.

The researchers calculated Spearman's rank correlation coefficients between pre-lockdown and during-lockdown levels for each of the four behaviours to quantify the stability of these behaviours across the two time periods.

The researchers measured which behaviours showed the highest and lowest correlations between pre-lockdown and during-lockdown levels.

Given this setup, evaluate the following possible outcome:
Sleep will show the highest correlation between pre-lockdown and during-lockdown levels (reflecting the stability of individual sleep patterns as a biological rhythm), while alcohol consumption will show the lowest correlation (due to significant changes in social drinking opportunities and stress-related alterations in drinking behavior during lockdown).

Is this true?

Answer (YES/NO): NO